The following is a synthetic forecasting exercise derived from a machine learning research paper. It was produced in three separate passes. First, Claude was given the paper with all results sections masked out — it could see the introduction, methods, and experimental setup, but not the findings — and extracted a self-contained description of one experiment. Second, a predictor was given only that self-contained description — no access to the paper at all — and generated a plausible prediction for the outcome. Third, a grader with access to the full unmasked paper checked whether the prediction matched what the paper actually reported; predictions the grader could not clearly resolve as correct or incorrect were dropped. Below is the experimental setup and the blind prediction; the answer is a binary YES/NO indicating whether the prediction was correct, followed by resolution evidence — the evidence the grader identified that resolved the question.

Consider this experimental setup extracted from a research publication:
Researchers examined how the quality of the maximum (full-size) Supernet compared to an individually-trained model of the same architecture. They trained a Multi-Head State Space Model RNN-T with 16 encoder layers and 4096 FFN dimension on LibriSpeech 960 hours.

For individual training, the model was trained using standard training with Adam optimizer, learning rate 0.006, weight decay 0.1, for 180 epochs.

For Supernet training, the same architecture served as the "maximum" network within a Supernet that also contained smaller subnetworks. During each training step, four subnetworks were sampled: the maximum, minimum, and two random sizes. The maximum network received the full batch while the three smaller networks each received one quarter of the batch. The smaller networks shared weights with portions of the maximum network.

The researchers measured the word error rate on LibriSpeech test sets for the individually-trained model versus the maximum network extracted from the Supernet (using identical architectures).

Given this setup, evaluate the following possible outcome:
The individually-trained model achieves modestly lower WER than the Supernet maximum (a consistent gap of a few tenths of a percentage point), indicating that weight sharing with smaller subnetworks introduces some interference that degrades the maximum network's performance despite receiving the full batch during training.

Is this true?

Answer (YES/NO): NO